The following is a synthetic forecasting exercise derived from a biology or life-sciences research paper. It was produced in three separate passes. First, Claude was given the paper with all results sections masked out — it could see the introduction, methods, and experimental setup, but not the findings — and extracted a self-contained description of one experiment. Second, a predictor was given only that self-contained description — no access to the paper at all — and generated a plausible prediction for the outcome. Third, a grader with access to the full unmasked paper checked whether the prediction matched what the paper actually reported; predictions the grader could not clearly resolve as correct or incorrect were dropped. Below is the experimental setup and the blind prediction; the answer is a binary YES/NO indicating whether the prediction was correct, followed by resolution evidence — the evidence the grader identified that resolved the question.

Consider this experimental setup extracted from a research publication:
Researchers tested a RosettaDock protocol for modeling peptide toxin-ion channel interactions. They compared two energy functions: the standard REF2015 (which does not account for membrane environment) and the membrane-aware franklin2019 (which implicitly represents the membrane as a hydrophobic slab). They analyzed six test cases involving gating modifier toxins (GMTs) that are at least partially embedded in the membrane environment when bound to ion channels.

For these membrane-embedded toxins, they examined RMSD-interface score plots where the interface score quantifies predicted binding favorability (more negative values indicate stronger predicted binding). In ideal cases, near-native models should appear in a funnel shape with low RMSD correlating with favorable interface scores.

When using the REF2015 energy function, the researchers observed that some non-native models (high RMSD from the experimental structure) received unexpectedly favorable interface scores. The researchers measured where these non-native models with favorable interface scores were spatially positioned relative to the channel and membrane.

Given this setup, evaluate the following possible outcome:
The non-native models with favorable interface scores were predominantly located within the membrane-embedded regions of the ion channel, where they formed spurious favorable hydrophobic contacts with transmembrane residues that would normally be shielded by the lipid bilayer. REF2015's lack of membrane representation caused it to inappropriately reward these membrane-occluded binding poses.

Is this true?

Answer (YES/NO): NO